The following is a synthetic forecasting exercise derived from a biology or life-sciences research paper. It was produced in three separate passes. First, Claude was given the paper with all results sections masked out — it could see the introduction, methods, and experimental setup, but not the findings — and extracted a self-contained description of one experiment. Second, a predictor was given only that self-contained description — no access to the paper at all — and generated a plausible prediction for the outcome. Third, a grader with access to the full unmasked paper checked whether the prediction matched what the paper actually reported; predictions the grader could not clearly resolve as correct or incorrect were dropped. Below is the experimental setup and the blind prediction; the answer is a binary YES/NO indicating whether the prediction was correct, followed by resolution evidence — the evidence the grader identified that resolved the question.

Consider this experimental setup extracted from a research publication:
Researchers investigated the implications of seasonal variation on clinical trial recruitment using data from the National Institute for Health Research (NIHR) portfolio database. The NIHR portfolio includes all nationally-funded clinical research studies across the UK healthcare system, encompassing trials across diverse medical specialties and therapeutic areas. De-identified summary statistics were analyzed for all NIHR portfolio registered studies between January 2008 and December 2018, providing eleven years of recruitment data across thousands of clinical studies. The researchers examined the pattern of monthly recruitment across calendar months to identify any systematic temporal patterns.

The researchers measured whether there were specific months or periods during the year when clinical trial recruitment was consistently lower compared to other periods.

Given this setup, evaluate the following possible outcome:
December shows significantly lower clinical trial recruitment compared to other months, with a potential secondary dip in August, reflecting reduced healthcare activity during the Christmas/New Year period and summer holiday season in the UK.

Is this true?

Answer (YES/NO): NO